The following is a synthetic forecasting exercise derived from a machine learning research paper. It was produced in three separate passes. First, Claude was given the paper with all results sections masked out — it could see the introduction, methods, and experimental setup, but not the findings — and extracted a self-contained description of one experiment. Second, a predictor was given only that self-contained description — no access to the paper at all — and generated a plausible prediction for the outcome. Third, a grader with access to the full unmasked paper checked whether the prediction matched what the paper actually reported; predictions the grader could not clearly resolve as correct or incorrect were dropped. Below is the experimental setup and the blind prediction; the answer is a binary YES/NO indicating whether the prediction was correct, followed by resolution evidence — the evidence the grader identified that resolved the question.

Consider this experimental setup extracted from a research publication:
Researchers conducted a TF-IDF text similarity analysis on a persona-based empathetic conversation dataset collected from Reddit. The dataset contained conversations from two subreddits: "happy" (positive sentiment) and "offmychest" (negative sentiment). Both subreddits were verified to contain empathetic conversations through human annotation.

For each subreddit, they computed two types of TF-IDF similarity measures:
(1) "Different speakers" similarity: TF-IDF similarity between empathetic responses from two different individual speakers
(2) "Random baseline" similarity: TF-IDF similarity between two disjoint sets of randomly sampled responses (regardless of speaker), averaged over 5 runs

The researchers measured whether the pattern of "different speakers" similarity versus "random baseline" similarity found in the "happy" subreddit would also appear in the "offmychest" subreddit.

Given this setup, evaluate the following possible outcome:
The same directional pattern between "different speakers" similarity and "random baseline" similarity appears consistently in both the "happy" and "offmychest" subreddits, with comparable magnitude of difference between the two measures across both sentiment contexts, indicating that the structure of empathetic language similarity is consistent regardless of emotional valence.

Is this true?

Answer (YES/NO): YES